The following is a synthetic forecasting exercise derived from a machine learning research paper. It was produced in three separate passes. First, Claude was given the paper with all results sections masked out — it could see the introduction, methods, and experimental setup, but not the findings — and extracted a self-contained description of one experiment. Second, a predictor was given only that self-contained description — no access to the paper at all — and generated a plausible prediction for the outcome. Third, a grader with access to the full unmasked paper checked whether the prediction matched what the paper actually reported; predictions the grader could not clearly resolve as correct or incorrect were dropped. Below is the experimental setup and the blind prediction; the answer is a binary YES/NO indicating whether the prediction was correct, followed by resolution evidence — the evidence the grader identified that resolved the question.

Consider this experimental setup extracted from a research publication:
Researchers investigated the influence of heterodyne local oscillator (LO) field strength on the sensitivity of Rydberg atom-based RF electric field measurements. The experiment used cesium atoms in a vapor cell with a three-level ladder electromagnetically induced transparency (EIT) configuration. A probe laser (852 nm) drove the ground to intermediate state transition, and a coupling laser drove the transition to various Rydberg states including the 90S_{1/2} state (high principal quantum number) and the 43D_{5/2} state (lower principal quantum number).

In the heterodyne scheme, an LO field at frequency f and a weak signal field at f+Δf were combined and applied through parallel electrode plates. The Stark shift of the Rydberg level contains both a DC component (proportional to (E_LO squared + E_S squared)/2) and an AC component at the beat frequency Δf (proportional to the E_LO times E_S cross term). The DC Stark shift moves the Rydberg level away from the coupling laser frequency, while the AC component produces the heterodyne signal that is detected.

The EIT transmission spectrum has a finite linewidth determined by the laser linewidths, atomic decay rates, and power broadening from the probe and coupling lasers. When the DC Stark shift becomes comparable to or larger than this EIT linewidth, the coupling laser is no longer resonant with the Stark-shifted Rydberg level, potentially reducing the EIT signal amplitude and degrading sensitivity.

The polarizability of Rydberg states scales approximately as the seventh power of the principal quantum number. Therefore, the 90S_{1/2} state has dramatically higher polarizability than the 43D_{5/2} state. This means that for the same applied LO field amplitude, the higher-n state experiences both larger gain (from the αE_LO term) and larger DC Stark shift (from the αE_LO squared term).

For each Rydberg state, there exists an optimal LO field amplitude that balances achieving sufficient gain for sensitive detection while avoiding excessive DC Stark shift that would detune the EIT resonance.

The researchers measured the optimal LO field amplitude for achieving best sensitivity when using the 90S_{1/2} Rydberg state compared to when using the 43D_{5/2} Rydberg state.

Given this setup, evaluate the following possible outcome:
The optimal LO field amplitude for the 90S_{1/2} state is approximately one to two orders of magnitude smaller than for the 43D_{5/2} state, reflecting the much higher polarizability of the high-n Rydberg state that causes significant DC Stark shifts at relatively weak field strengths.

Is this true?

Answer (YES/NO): YES